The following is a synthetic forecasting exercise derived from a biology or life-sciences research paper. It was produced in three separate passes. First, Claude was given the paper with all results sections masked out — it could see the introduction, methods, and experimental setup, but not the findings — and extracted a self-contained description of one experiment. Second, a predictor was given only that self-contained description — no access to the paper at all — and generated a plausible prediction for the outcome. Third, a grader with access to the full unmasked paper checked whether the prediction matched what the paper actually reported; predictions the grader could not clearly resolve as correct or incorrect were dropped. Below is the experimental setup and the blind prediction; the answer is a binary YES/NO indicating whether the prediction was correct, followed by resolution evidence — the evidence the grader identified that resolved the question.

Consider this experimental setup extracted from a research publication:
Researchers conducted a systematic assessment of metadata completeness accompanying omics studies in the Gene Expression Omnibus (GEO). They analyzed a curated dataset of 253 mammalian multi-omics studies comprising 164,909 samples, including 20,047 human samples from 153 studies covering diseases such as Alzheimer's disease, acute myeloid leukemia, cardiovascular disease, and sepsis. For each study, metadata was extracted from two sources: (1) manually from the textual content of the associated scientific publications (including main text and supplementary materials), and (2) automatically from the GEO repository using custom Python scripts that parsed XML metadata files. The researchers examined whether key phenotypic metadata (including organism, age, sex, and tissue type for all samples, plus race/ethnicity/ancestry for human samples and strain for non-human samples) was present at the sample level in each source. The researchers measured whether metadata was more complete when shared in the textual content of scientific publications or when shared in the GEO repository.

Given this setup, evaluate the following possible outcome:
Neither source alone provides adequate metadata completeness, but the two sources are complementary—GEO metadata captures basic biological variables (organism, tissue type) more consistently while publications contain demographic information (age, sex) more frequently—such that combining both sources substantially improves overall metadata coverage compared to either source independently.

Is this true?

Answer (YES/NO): NO